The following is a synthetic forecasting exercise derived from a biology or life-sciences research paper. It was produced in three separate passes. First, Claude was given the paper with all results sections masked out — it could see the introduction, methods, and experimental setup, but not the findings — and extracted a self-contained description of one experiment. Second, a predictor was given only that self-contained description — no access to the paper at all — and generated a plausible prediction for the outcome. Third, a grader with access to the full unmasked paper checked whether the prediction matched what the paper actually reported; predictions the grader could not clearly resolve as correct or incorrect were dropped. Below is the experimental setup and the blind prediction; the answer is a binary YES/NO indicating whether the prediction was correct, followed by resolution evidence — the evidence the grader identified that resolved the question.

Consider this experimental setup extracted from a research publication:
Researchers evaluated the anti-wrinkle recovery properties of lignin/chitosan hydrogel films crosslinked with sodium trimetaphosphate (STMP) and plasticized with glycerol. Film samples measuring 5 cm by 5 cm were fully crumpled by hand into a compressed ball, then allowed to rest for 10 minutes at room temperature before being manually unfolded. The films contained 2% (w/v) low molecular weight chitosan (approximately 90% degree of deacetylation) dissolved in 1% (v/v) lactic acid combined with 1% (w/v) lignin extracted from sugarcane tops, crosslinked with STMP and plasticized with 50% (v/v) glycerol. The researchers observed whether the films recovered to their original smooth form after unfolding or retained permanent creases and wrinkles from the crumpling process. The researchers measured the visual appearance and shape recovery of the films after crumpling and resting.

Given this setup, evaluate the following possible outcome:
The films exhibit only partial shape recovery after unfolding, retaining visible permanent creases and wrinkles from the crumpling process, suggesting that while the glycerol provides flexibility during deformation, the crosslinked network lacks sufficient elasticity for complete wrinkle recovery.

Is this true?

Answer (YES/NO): NO